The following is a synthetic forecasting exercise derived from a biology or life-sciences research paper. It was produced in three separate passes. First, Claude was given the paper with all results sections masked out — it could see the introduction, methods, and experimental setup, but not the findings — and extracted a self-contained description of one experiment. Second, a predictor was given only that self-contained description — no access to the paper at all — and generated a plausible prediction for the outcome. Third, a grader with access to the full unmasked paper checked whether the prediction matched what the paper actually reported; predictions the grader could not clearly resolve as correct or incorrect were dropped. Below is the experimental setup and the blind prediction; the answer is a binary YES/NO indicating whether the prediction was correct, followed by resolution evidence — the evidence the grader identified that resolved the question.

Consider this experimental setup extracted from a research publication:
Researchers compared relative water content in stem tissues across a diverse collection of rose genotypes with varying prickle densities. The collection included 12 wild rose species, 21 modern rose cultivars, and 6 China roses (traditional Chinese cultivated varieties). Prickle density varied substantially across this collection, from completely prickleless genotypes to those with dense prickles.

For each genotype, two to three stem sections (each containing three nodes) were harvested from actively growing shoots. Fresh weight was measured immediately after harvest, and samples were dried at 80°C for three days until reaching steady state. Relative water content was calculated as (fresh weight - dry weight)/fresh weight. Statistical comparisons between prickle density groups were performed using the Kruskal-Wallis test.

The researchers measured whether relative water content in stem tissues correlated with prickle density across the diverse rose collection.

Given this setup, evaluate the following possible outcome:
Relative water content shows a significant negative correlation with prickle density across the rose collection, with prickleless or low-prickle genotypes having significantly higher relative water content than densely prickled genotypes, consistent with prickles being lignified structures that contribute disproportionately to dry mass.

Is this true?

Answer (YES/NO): NO